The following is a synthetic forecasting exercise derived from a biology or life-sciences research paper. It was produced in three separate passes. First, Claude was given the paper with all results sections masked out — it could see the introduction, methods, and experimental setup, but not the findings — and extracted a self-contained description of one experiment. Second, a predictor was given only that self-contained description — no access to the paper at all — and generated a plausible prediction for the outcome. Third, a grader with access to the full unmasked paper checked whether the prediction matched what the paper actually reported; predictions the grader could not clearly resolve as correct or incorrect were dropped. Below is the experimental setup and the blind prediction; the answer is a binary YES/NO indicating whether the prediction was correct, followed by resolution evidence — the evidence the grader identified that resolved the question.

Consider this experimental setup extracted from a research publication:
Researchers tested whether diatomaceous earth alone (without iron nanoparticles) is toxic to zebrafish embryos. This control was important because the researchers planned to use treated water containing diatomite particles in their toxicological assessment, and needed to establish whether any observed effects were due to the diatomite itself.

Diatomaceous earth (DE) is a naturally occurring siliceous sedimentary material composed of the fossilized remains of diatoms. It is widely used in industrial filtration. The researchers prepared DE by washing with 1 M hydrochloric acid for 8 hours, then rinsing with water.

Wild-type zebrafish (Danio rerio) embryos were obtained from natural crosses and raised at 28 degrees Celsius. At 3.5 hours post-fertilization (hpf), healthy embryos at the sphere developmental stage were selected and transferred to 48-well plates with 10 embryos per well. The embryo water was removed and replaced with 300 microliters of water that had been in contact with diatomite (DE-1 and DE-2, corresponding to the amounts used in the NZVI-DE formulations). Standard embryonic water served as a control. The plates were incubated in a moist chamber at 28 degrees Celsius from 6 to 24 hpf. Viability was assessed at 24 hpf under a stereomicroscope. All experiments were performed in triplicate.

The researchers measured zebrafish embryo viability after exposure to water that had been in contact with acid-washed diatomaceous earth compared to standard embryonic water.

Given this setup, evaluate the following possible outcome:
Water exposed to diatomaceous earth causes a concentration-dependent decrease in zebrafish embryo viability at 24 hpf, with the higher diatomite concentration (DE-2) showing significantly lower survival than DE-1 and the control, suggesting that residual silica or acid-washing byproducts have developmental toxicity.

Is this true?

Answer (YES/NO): NO